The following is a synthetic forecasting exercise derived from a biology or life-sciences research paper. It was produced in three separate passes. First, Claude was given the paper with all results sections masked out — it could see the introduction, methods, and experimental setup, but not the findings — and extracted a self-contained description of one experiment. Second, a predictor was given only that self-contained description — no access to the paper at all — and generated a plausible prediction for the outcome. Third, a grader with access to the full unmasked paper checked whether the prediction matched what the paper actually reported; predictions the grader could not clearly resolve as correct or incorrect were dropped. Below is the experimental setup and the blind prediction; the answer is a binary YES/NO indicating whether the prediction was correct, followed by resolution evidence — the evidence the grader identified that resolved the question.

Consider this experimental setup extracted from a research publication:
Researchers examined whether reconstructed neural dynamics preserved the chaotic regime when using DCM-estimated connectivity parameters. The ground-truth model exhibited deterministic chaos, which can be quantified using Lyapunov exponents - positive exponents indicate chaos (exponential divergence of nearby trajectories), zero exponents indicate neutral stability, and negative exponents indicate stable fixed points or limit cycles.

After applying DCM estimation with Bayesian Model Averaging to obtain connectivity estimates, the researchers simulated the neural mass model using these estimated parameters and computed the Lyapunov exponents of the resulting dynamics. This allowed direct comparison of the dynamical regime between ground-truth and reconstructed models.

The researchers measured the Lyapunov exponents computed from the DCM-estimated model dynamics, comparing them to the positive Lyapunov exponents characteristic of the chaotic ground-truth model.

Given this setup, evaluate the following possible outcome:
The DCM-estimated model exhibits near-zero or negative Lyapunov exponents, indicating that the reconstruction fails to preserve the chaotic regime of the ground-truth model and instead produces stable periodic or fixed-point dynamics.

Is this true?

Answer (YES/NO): YES